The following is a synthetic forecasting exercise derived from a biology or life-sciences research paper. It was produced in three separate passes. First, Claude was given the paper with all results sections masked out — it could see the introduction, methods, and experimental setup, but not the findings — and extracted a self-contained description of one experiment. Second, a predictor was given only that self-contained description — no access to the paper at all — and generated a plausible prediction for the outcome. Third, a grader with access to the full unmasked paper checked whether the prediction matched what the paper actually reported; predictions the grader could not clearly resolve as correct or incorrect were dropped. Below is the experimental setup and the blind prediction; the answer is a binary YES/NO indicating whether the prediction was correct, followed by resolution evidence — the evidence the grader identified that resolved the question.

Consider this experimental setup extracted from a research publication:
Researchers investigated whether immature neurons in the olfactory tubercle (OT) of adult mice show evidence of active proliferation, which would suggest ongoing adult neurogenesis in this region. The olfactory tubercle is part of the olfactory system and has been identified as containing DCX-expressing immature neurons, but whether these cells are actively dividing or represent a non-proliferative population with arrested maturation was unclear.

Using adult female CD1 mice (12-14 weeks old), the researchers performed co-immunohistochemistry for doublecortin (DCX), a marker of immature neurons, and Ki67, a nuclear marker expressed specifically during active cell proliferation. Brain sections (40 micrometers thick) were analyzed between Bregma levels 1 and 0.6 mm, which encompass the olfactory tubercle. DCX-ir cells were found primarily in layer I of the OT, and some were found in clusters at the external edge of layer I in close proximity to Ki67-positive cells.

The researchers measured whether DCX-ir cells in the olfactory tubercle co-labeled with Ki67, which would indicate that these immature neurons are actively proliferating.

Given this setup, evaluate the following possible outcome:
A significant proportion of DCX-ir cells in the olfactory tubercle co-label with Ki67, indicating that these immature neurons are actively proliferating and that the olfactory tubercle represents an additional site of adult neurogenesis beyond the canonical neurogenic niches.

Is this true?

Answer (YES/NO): NO